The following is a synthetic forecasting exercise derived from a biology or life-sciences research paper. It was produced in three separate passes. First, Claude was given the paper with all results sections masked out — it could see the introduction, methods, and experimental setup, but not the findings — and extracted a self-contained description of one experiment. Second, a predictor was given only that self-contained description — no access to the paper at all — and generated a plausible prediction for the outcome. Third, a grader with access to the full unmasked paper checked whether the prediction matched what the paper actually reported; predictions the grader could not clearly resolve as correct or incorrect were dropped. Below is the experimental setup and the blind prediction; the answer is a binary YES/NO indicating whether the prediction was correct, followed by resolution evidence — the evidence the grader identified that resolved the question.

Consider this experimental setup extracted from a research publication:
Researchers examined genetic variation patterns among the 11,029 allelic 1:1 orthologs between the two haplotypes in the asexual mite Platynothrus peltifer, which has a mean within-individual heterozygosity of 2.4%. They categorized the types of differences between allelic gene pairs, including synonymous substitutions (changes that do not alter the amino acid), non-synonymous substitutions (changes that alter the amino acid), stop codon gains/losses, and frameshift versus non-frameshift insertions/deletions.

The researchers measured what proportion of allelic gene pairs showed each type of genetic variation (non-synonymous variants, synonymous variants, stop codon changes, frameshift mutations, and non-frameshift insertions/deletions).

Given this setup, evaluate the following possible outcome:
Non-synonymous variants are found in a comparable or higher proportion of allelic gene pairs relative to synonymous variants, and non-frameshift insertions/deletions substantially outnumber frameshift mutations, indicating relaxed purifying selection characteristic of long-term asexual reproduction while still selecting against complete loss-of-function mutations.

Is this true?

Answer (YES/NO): NO